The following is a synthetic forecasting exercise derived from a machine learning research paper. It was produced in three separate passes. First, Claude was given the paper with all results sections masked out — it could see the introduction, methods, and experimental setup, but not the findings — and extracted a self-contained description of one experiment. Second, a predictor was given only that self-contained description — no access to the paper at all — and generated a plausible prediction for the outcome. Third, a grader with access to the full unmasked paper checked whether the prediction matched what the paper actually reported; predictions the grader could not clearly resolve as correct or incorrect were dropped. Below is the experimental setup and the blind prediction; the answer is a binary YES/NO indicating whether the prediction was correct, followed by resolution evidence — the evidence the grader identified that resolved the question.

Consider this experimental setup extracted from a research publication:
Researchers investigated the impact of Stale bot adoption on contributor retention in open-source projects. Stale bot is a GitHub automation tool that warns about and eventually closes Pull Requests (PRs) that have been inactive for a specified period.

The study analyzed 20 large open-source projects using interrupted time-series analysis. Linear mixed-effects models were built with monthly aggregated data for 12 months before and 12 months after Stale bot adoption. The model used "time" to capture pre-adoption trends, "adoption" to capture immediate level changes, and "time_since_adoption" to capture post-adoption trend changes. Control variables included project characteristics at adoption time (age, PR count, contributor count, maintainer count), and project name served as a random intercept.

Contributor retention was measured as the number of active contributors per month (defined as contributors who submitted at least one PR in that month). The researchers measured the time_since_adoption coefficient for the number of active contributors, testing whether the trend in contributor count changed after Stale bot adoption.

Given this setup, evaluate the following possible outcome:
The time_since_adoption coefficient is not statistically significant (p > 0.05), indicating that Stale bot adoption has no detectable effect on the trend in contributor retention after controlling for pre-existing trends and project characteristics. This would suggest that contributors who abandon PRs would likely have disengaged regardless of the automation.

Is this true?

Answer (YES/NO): NO